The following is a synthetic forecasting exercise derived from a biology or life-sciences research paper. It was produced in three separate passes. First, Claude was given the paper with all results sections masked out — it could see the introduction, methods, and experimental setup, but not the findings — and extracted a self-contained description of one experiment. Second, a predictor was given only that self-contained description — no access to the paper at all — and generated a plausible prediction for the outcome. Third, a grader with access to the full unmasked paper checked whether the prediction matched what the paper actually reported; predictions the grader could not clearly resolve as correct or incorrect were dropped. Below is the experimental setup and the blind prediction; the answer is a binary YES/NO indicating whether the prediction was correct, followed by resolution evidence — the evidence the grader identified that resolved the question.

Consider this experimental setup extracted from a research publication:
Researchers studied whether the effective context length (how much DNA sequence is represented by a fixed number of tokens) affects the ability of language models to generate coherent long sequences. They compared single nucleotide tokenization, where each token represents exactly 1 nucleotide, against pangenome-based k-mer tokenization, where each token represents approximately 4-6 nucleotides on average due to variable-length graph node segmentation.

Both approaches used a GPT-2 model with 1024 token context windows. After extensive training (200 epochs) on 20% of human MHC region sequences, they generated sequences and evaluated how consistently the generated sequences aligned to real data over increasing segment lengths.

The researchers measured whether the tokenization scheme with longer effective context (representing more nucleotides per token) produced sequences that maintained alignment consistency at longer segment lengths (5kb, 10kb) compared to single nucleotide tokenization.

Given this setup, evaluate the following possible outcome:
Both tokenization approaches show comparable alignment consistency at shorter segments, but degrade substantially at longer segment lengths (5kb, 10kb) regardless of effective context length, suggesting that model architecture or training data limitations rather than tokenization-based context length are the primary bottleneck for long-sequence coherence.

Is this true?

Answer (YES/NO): NO